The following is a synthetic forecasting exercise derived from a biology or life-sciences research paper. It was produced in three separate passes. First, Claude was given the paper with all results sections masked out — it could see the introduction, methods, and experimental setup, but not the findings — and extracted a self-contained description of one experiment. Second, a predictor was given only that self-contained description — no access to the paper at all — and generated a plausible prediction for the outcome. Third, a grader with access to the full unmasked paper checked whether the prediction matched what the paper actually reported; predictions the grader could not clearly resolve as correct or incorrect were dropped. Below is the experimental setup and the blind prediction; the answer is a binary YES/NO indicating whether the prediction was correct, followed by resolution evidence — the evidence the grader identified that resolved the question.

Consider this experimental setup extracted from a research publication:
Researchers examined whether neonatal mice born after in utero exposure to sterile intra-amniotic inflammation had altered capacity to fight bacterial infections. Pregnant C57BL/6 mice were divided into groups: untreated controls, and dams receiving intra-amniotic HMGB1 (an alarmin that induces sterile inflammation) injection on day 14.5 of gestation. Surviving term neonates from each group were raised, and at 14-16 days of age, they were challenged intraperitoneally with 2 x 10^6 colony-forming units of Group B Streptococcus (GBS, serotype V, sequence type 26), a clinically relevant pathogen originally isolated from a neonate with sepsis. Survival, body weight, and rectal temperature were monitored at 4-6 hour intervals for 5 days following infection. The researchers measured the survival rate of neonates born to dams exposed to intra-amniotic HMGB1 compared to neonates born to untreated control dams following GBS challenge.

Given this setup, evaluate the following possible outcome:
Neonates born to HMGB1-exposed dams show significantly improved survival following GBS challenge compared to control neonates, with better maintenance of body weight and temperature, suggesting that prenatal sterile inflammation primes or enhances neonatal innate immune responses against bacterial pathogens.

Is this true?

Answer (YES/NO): NO